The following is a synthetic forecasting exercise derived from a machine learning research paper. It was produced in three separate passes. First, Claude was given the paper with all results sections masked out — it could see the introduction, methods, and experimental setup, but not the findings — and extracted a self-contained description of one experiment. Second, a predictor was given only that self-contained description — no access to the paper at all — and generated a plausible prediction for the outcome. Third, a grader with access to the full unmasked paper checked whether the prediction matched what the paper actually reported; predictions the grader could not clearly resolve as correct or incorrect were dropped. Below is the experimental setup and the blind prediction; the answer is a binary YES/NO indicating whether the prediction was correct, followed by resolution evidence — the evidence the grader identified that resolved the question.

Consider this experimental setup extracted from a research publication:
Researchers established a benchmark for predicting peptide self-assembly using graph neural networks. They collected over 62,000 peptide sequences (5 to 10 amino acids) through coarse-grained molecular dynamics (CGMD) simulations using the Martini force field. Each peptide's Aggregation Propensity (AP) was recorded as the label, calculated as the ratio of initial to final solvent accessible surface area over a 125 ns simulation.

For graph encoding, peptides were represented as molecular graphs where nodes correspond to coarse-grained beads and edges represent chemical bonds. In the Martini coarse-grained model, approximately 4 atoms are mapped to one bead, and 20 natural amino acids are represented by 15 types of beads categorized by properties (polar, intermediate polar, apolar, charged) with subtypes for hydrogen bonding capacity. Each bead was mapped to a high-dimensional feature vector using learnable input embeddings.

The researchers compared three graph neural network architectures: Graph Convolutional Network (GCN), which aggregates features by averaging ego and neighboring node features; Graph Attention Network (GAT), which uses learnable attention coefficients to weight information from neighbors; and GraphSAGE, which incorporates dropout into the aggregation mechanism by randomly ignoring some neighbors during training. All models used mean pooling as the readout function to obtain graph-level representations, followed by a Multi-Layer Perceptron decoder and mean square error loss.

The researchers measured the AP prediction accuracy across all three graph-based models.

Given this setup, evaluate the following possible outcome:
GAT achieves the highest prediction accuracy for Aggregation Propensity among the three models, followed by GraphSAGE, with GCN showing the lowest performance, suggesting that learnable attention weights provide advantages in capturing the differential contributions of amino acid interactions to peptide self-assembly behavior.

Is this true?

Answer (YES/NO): NO